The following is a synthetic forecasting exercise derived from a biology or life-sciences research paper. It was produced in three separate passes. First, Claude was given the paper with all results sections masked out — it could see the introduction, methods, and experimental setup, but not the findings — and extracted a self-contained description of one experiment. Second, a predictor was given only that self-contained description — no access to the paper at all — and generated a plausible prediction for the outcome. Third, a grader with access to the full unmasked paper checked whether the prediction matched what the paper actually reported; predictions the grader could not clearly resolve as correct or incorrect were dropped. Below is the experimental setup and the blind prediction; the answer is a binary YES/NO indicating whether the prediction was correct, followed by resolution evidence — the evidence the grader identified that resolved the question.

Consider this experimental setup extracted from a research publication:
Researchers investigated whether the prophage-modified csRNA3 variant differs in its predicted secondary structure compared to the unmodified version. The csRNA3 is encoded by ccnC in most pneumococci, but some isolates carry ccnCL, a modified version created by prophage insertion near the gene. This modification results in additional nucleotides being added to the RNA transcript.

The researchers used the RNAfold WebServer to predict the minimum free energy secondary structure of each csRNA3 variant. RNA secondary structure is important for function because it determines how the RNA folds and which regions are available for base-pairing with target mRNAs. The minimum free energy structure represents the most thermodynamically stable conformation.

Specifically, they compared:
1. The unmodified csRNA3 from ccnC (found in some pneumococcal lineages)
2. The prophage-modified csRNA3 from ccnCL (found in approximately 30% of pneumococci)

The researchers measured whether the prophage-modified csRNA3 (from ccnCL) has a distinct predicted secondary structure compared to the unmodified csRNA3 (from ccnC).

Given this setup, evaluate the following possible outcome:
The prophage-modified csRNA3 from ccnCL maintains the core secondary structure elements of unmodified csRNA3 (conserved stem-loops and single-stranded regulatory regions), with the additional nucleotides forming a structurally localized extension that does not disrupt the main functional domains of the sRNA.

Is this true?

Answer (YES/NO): NO